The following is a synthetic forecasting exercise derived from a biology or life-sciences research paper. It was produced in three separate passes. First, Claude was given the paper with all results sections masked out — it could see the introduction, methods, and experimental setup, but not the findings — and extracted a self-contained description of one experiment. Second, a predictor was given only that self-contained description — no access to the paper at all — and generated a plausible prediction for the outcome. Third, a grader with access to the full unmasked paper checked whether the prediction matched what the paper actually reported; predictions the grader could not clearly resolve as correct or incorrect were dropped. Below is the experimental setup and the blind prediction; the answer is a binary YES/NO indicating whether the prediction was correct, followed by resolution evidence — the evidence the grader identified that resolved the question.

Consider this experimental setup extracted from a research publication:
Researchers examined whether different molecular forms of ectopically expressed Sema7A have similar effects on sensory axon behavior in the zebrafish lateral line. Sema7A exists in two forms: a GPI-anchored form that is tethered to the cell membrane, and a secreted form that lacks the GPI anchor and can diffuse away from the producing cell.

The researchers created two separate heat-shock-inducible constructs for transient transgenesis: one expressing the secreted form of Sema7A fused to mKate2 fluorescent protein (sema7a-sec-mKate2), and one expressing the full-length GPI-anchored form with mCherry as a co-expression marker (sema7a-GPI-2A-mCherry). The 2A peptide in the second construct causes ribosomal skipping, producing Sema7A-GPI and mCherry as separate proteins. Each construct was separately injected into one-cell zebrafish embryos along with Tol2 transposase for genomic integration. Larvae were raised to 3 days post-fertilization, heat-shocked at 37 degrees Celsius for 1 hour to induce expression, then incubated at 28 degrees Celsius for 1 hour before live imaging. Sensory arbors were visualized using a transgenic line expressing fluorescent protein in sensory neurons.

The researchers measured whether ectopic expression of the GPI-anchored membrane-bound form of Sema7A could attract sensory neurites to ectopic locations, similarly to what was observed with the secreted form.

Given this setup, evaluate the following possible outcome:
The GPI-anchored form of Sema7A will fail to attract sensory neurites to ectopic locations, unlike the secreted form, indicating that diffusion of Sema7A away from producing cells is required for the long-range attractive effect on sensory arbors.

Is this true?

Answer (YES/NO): YES